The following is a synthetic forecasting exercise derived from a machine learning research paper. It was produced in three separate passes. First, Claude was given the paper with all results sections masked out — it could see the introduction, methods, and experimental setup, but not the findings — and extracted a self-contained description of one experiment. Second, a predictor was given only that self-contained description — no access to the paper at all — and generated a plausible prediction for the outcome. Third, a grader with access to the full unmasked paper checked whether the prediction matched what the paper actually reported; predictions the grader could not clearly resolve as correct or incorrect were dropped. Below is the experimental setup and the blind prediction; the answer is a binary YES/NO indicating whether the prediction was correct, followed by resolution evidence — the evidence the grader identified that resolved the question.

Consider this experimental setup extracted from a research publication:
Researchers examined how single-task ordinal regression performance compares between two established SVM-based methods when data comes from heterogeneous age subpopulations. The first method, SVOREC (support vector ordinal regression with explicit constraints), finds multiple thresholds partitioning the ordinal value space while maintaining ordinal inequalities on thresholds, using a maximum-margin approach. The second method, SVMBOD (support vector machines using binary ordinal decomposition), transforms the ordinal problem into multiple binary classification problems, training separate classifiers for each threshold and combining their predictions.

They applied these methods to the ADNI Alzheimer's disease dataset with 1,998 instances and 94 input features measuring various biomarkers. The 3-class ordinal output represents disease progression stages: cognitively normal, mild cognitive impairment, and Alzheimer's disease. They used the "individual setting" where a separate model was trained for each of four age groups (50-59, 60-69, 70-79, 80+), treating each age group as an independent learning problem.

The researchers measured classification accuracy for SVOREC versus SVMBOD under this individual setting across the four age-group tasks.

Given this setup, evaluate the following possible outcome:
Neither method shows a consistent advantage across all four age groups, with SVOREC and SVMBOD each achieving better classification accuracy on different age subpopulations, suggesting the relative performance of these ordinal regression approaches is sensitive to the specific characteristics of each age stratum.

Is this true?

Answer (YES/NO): NO